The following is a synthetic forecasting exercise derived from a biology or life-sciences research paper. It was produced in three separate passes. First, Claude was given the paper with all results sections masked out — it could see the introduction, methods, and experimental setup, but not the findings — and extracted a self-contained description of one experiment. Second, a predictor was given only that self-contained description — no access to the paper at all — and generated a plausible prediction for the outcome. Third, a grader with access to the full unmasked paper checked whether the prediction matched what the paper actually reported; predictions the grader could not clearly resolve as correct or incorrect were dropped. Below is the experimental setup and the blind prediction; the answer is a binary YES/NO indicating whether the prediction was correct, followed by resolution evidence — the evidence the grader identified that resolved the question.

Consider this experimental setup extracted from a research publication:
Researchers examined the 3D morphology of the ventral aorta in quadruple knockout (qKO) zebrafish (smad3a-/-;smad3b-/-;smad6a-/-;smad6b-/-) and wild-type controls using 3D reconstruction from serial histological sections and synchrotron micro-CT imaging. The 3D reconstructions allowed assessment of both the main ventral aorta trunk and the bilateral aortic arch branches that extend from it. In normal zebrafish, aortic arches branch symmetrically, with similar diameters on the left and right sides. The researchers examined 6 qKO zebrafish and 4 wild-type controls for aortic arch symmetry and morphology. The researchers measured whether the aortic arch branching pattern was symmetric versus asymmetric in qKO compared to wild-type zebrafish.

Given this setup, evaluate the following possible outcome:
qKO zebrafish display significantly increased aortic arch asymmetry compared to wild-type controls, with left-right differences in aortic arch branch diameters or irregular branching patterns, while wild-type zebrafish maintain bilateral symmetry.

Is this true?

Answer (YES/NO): YES